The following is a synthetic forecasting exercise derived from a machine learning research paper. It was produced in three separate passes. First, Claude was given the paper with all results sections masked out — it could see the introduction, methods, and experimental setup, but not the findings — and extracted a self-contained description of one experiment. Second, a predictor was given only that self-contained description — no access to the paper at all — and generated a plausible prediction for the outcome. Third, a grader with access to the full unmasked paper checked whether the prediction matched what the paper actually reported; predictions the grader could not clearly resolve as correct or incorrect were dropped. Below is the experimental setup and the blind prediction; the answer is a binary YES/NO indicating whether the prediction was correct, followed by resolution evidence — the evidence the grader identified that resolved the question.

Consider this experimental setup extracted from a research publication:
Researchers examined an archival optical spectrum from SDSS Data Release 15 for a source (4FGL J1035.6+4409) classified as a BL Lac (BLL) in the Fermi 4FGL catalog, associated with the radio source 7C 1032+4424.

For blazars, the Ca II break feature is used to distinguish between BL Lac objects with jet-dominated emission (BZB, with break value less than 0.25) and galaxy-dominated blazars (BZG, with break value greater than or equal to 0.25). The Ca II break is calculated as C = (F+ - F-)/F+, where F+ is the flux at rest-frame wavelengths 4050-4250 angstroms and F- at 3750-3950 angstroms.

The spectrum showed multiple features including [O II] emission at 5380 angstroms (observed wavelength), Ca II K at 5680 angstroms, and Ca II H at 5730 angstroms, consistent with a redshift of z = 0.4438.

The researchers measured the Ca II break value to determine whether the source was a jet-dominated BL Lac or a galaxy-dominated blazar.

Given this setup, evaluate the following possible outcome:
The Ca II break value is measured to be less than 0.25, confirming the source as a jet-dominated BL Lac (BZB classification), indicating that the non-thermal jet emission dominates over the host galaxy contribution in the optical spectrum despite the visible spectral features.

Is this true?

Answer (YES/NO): NO